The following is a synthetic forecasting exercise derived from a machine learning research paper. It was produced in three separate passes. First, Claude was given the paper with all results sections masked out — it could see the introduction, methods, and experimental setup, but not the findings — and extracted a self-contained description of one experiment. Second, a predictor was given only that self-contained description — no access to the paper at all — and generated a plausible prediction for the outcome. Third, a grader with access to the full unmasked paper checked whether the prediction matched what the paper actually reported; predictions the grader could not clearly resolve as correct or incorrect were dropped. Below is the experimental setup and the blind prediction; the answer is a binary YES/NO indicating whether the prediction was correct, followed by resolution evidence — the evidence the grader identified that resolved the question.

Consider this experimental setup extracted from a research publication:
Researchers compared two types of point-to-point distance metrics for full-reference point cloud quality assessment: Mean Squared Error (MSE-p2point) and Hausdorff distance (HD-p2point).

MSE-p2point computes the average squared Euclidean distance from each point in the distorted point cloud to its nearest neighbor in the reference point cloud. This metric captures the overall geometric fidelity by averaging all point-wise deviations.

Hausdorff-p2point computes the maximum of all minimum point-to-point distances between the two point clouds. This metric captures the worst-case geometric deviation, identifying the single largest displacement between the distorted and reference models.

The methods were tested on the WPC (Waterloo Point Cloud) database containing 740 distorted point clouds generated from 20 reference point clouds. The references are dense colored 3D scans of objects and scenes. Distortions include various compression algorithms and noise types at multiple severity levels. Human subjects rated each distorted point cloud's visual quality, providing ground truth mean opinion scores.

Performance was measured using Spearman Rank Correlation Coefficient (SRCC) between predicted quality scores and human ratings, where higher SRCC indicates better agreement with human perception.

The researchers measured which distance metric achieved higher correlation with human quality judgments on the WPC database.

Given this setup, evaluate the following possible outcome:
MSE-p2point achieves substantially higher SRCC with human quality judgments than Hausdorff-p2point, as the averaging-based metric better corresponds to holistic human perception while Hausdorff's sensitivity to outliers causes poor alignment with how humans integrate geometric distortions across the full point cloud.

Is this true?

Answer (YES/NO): YES